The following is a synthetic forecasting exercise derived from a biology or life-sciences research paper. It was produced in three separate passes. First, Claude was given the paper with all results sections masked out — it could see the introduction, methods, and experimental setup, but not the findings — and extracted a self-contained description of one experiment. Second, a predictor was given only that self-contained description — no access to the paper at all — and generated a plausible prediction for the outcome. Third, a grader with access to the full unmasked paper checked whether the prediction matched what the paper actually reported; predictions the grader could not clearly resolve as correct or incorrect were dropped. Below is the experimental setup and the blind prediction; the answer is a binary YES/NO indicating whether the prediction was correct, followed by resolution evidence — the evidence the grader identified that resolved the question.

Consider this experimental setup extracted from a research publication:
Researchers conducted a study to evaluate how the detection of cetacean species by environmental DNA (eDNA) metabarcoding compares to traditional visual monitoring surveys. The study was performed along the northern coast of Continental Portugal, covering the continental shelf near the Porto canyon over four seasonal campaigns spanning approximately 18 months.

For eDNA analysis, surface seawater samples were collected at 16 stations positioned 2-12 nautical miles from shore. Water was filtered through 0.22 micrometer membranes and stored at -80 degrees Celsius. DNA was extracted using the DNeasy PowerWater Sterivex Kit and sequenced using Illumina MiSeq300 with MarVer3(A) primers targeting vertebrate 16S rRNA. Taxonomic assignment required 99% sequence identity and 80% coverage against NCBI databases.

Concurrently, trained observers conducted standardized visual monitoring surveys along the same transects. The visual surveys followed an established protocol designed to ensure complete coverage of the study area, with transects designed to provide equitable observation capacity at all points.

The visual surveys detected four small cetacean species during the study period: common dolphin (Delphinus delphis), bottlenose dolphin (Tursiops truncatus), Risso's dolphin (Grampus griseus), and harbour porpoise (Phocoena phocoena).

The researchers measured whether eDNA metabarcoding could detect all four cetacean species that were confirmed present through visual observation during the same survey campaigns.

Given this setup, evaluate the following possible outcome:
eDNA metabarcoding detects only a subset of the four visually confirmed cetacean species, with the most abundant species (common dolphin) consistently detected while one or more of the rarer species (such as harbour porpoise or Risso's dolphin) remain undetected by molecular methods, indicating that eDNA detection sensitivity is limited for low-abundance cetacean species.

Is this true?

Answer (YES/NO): NO